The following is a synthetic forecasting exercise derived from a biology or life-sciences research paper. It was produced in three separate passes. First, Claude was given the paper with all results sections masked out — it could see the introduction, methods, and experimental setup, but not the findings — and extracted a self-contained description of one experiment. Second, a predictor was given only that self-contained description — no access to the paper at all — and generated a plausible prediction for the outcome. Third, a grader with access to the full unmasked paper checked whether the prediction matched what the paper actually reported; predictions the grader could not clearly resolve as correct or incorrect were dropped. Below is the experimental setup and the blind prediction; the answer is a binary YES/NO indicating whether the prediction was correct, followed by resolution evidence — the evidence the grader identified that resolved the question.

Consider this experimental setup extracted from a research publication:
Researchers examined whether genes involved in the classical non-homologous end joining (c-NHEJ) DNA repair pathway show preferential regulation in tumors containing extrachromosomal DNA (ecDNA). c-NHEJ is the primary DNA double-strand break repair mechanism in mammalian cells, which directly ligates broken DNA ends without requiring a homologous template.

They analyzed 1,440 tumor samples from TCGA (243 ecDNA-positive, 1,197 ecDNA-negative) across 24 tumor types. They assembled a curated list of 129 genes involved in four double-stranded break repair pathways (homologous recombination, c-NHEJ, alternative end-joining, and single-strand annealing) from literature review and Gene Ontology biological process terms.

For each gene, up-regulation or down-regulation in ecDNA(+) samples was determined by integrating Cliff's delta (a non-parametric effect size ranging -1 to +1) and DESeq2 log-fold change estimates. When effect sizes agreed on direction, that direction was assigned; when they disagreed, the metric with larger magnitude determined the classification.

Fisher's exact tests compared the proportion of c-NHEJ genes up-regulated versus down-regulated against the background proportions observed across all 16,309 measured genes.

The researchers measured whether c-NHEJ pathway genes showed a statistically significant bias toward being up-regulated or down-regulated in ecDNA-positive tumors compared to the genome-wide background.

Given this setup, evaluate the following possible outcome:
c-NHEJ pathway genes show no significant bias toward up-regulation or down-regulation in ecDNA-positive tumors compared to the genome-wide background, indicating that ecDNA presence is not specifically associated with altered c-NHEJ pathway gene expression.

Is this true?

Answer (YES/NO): YES